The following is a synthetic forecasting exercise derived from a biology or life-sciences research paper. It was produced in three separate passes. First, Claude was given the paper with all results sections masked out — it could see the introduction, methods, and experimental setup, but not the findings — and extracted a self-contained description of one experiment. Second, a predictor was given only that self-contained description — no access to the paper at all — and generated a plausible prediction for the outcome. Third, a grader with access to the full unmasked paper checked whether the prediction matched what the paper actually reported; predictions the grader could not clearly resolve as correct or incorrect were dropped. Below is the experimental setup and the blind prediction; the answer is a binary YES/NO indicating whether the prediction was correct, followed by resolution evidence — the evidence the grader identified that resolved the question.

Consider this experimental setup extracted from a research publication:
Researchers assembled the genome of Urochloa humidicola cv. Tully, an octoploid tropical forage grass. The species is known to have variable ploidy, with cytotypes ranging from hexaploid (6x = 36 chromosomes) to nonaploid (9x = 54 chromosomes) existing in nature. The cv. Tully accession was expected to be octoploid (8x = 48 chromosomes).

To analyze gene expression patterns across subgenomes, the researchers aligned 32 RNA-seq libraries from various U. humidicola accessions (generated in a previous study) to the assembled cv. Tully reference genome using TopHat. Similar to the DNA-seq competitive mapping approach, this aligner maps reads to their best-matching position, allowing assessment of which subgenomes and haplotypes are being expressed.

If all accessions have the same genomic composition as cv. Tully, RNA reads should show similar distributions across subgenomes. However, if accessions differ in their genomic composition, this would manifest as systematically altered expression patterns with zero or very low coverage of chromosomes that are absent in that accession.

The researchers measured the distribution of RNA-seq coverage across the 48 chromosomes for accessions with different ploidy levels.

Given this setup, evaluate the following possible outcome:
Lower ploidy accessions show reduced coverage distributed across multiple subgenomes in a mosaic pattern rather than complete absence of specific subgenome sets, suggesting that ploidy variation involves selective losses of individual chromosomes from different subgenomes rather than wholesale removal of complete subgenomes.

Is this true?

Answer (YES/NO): NO